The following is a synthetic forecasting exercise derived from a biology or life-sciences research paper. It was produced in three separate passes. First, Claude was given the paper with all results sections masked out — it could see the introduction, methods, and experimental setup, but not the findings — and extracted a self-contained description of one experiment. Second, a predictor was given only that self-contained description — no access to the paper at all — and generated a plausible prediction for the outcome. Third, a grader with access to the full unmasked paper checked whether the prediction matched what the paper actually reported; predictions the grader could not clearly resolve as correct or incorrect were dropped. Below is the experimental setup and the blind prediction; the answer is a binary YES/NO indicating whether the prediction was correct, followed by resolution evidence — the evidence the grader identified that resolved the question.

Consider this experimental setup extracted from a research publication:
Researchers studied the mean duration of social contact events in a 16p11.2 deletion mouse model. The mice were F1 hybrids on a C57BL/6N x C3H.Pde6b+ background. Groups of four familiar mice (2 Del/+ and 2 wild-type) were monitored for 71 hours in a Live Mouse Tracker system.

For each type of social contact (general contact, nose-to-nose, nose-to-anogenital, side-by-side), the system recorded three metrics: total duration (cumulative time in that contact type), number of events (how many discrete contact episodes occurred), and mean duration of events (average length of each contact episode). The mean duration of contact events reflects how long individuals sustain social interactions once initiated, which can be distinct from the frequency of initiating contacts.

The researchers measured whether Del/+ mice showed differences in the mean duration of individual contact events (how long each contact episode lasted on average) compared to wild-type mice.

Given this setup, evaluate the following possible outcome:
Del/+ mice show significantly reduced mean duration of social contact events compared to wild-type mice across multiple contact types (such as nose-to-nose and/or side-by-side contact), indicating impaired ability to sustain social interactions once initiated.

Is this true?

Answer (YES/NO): YES